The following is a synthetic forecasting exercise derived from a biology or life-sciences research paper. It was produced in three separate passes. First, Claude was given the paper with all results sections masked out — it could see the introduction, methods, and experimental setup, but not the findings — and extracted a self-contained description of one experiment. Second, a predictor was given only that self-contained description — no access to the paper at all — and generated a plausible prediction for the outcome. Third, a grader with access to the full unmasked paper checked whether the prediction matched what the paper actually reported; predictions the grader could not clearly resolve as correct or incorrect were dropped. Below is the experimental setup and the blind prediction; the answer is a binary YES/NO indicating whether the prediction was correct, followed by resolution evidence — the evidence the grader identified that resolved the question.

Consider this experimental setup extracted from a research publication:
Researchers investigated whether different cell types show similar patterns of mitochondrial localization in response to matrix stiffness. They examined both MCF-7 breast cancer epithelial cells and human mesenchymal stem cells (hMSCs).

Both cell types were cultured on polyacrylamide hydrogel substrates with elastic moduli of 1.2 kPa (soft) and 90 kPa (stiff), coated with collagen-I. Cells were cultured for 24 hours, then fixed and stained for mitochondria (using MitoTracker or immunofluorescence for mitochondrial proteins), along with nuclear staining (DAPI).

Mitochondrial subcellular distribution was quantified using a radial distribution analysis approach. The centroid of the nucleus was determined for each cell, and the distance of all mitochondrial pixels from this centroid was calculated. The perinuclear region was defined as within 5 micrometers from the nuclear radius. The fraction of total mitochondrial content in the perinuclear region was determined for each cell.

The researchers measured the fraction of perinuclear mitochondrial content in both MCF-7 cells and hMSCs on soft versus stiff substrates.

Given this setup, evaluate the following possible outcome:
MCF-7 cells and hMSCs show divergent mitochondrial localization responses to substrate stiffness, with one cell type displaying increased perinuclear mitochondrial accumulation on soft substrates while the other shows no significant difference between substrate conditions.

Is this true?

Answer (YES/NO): NO